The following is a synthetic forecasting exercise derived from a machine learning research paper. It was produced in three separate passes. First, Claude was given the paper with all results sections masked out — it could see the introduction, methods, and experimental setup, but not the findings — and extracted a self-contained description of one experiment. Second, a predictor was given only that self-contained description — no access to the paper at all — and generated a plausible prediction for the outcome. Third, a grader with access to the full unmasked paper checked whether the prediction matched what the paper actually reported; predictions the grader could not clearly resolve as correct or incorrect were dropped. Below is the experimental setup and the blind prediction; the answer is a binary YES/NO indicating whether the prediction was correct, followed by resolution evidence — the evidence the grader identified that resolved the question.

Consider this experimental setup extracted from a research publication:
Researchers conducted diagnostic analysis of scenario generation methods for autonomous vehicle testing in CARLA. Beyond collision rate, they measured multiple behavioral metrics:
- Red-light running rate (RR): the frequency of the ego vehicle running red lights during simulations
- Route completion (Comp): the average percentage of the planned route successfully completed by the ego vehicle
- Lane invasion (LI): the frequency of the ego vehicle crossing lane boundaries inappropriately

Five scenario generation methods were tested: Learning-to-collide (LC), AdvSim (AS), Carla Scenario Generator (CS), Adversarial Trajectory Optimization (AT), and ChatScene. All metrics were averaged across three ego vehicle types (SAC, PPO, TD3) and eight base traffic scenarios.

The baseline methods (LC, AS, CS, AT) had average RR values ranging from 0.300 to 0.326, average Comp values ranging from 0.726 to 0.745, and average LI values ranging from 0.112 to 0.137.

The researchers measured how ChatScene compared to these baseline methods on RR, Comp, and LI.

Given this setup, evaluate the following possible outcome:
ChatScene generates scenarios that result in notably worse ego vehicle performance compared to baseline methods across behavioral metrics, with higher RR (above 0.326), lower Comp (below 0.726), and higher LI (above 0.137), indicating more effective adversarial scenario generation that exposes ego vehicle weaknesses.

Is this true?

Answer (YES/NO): NO